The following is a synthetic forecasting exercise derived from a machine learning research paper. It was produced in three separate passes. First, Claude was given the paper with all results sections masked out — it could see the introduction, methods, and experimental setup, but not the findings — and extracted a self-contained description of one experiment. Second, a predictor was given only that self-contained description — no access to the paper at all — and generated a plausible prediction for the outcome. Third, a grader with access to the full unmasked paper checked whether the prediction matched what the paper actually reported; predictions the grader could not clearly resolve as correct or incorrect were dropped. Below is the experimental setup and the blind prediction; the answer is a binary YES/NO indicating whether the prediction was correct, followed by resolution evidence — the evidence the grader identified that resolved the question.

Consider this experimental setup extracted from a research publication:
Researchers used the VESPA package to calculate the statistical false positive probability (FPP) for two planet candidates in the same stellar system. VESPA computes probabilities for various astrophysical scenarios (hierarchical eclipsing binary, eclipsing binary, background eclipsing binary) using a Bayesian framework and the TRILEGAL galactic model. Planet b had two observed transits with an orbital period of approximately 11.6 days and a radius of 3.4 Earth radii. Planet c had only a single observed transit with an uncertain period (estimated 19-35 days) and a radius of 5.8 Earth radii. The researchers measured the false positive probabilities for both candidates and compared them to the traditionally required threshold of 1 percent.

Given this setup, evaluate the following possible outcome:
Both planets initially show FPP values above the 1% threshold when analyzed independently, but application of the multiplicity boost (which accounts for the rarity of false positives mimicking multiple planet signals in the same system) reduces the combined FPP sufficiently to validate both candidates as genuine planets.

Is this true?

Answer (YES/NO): NO